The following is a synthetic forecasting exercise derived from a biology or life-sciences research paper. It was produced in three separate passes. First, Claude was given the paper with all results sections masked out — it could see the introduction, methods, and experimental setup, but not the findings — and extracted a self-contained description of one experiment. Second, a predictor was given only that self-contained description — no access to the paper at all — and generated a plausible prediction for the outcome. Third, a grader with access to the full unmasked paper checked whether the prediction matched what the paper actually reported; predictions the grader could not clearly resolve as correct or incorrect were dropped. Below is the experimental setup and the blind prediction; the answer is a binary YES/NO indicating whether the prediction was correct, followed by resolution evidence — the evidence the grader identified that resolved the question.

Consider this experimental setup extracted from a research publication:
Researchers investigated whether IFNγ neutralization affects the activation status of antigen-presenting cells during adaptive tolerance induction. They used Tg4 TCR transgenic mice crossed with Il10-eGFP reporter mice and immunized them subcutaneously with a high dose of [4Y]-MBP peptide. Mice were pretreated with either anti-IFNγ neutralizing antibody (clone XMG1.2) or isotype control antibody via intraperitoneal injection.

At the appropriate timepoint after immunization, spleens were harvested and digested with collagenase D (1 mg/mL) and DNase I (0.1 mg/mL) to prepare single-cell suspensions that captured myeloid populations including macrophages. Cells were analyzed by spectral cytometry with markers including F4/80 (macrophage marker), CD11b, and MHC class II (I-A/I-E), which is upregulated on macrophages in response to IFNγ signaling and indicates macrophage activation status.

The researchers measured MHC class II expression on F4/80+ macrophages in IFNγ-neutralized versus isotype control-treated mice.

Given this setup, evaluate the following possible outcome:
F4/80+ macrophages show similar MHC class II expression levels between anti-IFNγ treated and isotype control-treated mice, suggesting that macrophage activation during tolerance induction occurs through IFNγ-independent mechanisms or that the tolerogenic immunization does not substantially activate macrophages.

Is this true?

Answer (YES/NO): NO